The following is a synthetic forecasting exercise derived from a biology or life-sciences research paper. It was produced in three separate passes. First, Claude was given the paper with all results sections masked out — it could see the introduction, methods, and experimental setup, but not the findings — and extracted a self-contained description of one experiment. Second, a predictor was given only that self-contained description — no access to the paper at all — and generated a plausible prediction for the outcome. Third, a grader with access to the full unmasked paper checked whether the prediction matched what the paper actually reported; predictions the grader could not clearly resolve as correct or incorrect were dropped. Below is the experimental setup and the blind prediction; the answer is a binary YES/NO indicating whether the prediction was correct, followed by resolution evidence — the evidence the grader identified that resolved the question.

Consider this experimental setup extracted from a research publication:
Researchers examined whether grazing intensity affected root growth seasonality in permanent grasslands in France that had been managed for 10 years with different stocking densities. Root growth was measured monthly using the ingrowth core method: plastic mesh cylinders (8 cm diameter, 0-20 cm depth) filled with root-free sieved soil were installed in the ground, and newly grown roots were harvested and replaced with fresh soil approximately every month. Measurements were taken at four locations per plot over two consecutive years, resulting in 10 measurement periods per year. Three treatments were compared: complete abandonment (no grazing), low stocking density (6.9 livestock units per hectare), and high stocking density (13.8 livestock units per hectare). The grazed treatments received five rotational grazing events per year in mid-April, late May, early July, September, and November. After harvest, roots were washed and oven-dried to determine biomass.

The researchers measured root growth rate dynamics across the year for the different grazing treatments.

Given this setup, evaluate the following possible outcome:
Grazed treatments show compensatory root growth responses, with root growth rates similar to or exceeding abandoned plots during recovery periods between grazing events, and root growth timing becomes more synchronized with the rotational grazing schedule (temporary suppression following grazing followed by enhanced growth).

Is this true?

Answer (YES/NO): NO